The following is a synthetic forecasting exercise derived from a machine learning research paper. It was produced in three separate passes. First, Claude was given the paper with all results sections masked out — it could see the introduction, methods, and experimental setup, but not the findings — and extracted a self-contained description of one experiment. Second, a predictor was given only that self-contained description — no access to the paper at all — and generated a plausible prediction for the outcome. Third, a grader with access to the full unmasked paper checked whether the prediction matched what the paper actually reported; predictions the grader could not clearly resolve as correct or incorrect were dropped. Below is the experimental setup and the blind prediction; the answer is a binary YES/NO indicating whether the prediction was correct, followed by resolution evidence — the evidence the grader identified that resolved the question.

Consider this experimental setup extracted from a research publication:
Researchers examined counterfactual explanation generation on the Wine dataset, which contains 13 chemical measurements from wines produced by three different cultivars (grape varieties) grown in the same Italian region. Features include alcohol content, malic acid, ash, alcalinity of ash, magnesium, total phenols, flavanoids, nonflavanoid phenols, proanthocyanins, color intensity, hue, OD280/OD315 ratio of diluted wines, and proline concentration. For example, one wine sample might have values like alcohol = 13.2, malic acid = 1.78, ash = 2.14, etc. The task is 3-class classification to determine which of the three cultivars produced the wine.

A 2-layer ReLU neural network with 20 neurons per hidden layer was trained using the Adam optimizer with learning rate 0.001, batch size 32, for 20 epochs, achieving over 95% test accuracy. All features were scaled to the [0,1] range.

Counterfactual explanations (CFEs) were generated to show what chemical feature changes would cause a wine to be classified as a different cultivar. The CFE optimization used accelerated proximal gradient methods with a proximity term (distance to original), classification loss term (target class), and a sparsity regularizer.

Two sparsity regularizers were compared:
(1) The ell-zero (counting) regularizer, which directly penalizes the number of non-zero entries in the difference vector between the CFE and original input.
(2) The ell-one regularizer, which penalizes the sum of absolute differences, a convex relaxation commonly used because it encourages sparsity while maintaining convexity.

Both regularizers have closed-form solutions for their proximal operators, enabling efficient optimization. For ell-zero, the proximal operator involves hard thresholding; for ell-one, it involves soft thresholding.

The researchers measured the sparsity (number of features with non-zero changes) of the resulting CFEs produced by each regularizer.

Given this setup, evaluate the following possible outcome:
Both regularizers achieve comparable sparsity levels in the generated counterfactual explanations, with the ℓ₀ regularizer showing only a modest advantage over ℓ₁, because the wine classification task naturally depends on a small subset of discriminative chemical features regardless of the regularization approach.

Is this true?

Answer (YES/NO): NO